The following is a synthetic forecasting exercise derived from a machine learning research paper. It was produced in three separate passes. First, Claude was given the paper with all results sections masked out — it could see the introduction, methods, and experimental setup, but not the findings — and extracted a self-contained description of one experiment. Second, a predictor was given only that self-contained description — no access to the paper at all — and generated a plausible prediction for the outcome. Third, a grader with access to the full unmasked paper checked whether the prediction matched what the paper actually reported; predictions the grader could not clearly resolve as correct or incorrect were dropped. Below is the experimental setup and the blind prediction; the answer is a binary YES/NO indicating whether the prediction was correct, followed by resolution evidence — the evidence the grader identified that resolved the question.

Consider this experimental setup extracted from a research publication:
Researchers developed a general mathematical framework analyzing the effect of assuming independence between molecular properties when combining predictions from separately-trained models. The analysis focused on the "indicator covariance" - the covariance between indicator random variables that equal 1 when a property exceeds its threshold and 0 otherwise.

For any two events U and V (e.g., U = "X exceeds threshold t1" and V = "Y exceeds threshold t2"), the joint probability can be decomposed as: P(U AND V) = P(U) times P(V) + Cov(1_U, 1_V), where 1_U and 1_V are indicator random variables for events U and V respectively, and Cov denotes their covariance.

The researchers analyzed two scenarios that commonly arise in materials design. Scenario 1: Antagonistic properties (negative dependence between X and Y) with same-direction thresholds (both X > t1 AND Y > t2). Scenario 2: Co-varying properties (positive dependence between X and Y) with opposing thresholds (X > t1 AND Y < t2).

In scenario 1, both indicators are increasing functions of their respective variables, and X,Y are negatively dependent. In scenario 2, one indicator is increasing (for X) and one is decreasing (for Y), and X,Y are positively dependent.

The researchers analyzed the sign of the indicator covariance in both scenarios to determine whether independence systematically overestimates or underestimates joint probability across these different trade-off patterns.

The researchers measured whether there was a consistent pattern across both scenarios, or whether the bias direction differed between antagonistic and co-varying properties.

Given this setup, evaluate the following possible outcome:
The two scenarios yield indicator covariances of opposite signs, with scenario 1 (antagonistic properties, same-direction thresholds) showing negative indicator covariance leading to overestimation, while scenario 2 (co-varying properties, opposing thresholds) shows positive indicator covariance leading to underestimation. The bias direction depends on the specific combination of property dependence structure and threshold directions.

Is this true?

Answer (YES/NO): NO